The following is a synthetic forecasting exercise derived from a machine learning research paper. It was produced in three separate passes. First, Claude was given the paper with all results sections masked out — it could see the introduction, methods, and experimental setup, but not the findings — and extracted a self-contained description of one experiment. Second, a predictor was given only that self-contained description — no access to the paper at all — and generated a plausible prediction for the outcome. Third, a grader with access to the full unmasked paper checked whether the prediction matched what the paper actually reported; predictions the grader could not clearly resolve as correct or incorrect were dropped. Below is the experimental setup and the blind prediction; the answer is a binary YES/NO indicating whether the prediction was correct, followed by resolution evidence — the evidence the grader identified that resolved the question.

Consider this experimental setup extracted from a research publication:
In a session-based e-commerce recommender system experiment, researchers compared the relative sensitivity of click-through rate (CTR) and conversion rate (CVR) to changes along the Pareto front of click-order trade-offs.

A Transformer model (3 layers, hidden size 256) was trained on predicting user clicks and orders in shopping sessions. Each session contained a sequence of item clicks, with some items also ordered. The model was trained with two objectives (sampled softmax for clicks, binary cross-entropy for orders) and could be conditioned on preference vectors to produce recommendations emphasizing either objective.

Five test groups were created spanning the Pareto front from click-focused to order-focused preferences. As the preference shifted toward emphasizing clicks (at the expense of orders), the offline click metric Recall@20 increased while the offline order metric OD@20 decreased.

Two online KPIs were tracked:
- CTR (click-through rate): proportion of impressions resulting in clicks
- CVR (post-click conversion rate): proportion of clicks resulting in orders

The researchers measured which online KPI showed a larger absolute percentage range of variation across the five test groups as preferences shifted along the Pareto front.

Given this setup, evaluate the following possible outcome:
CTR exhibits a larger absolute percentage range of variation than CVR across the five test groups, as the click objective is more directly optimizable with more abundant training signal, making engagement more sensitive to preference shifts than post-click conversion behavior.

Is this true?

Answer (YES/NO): YES